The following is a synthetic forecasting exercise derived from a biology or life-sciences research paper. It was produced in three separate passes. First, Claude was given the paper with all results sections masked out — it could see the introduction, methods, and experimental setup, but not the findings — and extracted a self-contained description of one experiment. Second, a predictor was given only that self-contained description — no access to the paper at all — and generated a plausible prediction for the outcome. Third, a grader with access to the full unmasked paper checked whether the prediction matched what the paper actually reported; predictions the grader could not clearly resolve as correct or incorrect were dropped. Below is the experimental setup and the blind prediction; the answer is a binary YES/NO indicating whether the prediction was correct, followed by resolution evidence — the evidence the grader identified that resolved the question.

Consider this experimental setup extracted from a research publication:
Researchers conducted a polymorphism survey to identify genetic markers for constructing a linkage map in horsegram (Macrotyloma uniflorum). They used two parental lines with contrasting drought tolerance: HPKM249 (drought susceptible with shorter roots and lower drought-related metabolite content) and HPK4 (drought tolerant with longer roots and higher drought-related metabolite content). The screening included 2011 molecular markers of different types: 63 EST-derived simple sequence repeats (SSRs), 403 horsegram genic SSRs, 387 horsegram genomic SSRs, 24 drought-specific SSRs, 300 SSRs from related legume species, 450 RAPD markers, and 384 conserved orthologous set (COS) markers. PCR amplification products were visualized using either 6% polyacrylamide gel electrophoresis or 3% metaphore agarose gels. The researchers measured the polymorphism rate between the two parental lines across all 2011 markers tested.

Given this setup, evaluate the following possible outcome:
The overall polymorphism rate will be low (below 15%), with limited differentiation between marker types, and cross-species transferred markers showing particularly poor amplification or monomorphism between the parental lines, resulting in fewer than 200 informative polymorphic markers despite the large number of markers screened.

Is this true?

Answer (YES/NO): NO